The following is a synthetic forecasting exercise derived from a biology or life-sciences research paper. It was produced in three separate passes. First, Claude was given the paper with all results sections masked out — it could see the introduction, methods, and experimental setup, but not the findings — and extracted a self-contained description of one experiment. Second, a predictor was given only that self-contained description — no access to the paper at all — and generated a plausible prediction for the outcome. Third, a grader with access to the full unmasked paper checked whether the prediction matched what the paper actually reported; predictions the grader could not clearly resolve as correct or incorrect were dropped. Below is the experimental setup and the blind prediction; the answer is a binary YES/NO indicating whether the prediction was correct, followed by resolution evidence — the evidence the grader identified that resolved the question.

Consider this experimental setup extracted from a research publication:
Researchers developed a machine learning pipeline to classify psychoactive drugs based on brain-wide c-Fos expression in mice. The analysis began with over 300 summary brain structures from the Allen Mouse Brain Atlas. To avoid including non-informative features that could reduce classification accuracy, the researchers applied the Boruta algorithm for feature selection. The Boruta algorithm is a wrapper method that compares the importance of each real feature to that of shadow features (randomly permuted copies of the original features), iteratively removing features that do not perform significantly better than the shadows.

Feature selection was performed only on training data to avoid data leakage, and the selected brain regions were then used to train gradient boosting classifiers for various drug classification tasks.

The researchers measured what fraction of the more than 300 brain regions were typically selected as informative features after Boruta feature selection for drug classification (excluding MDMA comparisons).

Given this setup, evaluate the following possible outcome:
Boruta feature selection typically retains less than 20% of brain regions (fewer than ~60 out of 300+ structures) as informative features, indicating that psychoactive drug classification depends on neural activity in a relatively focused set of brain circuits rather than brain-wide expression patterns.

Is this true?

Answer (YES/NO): YES